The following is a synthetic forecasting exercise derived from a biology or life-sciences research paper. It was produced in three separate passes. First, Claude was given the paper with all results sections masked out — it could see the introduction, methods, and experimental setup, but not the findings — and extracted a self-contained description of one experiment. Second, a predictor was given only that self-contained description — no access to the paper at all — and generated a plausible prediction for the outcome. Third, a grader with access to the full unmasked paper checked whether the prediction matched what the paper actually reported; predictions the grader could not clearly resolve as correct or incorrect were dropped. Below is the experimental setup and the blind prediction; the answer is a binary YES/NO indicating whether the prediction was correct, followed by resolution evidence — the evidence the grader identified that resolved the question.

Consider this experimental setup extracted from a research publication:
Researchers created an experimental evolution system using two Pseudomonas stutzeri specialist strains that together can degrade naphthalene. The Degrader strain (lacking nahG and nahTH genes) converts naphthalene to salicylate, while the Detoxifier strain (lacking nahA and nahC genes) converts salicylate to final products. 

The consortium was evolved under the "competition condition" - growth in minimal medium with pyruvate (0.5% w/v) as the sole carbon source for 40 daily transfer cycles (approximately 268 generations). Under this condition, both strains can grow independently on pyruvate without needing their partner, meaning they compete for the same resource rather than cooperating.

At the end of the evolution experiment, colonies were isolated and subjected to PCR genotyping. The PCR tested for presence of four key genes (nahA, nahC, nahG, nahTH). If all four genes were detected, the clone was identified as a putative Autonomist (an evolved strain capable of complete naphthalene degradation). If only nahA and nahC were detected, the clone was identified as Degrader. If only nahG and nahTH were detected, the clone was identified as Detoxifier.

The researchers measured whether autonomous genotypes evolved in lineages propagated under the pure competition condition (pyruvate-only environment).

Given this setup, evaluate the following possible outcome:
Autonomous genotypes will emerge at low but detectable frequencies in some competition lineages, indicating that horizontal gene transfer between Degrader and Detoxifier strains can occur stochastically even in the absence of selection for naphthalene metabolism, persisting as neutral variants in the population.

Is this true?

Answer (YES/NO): NO